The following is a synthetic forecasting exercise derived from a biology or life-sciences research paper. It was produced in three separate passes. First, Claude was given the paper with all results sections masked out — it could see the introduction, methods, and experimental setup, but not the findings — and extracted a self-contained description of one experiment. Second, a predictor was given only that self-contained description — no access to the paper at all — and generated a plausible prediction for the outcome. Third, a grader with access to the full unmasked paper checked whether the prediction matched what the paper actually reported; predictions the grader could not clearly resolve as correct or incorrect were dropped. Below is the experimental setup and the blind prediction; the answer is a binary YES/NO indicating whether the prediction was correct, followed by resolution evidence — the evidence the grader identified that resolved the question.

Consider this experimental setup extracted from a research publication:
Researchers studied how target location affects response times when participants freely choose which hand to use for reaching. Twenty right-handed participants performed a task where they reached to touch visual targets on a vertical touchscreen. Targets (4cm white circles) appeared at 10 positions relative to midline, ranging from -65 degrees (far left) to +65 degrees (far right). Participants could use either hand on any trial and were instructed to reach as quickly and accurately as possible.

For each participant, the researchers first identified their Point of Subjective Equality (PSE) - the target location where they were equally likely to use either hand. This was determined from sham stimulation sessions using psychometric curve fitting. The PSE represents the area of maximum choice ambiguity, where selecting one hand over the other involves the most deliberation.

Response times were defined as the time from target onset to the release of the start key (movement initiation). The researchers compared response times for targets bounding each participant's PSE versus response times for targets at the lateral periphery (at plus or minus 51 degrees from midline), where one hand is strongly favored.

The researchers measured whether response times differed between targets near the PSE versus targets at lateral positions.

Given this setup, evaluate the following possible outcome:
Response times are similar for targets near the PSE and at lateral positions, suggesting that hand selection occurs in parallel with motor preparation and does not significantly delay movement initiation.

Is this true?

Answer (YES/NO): NO